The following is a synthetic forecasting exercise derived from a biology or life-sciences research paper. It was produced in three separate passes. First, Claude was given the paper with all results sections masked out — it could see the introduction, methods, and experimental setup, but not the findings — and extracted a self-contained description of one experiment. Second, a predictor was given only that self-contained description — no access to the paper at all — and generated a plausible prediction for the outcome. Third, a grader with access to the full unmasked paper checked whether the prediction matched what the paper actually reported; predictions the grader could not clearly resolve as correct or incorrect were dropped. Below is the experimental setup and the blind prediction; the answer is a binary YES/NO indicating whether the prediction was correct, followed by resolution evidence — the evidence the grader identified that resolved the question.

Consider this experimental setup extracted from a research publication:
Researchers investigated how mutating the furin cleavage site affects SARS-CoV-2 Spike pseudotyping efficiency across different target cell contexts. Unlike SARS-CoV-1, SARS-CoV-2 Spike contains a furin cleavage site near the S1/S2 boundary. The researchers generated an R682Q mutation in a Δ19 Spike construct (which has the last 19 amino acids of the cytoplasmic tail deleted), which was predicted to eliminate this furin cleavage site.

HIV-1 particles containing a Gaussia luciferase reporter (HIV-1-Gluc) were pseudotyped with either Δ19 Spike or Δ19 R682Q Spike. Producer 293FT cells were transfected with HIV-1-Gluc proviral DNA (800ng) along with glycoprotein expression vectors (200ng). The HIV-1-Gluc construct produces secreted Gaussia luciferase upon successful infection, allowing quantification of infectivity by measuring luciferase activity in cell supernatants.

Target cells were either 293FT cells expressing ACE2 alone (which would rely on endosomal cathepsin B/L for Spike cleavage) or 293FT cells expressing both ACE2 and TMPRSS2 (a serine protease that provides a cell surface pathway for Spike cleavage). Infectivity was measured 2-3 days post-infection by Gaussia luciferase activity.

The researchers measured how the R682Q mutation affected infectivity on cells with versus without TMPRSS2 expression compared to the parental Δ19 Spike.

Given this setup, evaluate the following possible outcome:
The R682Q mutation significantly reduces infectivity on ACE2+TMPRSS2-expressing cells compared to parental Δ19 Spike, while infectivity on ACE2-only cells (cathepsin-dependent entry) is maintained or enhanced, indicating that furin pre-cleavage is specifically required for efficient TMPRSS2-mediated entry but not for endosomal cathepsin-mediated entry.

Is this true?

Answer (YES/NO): NO